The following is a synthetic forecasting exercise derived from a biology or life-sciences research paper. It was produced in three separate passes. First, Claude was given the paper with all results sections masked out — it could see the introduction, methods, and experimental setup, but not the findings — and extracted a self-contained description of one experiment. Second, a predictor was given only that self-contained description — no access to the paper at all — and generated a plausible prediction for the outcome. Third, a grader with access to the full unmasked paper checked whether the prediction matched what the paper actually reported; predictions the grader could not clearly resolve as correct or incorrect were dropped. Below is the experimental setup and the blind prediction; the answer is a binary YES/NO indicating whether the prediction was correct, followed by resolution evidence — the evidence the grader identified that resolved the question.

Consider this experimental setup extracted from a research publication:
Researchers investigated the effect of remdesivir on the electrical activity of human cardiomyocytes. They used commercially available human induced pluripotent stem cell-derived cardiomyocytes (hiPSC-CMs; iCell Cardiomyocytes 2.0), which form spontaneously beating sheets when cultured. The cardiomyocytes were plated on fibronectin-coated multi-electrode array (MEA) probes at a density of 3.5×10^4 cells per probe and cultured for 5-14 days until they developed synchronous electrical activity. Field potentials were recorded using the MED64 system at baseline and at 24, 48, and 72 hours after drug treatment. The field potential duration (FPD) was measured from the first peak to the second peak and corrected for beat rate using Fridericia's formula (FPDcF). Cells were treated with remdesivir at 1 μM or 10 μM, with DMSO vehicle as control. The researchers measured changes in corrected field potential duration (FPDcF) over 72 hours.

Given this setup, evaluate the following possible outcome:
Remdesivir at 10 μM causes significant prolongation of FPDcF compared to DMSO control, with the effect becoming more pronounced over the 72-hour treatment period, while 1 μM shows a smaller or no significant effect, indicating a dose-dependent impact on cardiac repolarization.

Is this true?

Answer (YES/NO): NO